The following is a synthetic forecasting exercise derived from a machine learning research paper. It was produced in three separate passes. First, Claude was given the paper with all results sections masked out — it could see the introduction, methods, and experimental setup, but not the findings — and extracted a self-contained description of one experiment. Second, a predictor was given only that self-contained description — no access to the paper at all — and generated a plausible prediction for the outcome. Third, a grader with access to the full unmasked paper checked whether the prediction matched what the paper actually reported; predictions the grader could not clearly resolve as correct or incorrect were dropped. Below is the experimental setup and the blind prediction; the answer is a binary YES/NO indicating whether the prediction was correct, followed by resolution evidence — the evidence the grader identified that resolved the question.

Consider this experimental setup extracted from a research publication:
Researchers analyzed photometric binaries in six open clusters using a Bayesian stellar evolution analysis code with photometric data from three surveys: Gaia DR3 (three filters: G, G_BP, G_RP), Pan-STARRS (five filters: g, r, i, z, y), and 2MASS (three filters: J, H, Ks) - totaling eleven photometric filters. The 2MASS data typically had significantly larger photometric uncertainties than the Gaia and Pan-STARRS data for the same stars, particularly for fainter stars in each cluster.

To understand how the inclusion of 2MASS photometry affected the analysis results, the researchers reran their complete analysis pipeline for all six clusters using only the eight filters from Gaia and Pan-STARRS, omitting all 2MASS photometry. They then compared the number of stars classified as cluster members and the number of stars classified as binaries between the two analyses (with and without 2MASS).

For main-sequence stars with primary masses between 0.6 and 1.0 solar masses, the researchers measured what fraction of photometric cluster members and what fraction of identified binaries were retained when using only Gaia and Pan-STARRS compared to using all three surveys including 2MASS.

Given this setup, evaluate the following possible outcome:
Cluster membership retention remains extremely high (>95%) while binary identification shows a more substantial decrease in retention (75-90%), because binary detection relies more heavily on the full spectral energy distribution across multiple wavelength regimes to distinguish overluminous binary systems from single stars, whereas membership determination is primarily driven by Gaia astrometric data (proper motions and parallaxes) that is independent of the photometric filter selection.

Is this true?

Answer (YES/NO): NO